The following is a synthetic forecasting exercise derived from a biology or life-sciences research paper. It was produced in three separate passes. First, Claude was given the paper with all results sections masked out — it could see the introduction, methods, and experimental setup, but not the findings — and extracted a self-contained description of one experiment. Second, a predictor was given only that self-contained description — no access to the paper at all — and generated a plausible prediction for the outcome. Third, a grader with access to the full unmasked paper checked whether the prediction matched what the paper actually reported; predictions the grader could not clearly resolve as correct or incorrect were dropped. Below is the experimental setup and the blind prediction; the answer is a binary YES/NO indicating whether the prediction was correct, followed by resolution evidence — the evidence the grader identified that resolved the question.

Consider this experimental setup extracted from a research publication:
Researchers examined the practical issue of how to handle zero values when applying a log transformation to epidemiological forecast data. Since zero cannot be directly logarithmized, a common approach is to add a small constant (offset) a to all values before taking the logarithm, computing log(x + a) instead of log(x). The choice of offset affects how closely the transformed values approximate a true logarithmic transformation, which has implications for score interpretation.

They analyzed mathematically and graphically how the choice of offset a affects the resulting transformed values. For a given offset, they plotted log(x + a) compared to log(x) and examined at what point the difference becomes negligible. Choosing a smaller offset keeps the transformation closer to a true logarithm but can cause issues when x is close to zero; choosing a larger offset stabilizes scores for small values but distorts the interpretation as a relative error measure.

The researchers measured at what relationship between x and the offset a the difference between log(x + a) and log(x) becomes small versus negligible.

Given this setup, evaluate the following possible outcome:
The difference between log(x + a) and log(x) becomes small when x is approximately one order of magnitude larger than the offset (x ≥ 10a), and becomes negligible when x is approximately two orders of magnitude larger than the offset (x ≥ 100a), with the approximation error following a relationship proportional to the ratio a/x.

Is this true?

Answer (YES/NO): NO